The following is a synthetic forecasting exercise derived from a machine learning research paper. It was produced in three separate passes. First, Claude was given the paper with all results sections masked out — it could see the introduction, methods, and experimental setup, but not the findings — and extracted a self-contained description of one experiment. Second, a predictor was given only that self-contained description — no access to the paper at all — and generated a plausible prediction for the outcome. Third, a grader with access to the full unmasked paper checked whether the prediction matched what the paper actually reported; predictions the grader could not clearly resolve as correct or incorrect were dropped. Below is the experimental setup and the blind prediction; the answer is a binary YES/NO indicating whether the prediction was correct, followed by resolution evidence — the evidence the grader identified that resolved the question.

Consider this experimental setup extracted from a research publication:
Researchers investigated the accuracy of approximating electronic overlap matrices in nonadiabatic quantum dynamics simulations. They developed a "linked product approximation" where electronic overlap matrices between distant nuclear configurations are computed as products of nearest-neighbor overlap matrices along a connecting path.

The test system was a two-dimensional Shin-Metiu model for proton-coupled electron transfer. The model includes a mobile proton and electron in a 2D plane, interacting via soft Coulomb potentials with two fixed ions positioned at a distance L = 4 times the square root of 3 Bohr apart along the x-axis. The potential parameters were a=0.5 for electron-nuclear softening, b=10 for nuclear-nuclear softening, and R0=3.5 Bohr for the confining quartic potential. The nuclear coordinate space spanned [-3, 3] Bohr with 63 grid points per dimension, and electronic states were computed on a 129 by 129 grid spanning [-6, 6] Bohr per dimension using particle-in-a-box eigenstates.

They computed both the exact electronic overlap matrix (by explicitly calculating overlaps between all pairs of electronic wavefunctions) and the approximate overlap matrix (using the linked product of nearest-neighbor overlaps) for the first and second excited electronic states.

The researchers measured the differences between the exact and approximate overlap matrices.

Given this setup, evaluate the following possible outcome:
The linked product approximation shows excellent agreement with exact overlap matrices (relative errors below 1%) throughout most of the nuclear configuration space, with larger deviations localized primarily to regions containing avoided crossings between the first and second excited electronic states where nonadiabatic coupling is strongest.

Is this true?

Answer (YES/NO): NO